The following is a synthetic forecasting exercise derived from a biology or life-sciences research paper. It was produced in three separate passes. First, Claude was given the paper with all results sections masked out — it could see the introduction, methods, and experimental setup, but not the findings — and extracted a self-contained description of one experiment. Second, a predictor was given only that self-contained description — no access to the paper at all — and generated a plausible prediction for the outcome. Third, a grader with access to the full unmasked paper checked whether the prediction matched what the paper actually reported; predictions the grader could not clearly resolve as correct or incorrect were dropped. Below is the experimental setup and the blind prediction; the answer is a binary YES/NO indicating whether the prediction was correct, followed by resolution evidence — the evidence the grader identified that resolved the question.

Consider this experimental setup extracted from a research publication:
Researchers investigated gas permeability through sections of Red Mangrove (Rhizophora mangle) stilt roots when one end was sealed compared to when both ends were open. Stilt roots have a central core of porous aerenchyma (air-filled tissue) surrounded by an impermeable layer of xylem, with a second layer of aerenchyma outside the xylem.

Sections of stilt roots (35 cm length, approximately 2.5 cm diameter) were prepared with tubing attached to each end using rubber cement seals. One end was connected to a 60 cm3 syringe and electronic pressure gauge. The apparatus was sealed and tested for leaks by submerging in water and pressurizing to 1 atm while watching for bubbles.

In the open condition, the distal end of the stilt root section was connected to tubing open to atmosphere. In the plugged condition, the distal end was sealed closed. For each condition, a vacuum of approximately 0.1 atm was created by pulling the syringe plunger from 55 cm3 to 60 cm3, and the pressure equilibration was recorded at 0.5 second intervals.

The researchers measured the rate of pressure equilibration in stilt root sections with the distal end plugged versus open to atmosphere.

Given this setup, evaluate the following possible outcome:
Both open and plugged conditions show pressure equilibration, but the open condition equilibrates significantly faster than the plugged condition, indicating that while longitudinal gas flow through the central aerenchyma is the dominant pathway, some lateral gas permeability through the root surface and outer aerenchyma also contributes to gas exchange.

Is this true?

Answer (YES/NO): YES